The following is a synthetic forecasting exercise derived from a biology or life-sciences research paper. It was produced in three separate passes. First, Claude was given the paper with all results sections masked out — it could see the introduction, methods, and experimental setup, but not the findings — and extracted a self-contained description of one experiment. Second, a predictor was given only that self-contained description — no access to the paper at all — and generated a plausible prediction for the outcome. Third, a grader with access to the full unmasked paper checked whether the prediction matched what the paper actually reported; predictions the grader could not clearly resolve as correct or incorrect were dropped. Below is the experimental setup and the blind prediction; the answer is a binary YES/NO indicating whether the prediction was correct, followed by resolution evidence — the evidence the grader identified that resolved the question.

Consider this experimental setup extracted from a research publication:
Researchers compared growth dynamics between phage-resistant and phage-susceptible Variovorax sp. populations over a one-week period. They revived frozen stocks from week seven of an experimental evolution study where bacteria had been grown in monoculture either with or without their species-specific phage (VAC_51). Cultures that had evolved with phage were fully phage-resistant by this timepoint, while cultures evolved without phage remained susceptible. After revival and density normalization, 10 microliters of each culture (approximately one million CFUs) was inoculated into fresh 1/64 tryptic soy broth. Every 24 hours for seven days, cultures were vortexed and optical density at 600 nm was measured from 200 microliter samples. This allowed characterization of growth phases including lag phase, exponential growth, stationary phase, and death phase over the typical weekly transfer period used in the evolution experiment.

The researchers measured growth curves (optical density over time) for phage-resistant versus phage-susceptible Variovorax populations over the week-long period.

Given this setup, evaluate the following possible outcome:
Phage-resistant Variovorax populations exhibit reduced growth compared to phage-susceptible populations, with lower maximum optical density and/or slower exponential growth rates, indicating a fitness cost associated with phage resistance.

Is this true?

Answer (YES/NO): NO